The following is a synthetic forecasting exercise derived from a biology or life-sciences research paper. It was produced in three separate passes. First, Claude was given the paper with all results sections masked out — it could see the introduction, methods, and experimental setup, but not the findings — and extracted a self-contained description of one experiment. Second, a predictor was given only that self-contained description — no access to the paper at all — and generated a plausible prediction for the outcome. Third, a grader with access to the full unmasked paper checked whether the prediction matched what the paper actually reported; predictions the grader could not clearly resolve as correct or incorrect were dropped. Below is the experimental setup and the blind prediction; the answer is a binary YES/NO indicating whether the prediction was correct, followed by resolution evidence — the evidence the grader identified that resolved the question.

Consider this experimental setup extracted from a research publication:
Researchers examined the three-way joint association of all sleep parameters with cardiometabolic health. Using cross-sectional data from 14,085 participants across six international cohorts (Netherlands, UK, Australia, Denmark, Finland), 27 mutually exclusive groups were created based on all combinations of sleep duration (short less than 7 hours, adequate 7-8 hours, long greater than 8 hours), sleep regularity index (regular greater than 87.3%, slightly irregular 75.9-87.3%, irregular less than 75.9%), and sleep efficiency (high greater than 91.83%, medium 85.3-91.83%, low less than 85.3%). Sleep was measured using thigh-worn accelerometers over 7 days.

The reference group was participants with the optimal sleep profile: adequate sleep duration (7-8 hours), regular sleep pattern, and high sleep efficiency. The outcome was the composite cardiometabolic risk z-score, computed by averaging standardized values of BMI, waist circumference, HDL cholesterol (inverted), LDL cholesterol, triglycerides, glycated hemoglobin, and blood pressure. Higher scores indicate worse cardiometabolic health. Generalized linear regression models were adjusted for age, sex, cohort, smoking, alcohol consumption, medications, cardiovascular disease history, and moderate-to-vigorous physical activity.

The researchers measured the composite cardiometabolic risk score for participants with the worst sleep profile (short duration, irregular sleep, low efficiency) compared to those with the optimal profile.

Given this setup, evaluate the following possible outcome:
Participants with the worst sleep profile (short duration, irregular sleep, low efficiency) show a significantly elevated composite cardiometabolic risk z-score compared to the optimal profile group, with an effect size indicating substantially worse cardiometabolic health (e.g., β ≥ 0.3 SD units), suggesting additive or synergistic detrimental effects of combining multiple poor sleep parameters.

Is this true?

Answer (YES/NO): NO